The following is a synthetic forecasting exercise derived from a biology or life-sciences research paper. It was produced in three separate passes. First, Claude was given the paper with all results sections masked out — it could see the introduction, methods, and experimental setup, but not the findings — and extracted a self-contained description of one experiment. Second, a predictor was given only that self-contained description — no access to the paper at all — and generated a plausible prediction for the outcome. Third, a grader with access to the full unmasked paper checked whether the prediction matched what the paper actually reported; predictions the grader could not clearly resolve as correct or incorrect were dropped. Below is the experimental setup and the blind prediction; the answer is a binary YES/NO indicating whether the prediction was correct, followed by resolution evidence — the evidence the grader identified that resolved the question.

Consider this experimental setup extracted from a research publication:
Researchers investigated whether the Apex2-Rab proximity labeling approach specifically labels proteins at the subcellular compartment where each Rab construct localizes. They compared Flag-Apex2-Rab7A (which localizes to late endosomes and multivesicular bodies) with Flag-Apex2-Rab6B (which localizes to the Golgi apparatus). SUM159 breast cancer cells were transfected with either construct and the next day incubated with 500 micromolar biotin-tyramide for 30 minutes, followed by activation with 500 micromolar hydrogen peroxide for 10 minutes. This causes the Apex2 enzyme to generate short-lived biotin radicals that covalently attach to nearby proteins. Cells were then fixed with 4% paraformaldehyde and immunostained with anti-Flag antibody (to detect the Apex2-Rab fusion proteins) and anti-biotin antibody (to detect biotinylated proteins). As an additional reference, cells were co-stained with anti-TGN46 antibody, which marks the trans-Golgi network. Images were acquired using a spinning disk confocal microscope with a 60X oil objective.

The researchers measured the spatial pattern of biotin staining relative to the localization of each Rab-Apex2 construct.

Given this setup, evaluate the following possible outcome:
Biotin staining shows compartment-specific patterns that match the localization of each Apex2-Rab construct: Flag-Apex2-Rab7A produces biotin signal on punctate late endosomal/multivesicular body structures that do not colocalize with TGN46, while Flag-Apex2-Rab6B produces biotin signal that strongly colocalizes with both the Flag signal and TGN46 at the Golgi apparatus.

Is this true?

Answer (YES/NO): YES